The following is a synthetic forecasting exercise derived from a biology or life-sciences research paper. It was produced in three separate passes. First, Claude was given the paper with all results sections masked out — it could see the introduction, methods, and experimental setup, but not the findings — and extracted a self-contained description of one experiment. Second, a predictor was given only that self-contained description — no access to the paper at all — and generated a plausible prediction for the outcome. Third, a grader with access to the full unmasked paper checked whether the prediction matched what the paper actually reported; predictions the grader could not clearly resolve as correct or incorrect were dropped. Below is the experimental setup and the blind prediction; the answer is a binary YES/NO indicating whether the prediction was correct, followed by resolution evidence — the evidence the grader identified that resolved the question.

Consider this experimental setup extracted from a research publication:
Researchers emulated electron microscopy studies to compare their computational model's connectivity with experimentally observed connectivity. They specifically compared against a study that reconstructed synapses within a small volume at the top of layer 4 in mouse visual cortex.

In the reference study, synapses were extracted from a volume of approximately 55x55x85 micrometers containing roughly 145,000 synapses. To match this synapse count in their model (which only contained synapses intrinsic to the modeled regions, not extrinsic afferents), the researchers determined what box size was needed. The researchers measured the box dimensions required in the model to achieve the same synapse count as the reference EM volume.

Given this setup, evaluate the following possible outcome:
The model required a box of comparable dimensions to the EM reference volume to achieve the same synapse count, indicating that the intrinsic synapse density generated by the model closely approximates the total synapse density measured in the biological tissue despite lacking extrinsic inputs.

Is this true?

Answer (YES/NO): NO